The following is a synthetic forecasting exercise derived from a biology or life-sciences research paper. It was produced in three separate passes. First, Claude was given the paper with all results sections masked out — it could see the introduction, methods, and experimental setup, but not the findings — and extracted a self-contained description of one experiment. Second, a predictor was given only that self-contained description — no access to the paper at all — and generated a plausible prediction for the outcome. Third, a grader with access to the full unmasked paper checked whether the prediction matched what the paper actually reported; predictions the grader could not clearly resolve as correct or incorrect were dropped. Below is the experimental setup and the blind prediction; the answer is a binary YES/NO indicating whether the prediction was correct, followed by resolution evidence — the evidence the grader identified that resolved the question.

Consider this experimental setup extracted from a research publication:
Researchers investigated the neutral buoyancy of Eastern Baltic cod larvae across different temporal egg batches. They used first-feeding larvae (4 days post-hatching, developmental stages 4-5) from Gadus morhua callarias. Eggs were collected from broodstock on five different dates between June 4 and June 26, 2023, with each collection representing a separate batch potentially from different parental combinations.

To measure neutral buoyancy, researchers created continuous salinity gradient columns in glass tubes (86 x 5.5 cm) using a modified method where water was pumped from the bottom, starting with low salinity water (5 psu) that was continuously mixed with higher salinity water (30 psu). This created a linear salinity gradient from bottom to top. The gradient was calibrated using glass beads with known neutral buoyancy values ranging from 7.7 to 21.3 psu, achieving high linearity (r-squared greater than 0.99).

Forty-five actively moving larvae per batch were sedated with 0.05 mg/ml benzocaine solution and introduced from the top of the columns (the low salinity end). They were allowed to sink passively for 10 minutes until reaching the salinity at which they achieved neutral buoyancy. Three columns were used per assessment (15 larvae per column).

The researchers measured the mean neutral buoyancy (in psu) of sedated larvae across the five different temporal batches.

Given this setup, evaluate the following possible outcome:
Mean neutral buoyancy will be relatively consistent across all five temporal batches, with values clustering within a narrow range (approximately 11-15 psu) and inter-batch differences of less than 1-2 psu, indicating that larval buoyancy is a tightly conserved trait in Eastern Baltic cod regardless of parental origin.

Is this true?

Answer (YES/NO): NO